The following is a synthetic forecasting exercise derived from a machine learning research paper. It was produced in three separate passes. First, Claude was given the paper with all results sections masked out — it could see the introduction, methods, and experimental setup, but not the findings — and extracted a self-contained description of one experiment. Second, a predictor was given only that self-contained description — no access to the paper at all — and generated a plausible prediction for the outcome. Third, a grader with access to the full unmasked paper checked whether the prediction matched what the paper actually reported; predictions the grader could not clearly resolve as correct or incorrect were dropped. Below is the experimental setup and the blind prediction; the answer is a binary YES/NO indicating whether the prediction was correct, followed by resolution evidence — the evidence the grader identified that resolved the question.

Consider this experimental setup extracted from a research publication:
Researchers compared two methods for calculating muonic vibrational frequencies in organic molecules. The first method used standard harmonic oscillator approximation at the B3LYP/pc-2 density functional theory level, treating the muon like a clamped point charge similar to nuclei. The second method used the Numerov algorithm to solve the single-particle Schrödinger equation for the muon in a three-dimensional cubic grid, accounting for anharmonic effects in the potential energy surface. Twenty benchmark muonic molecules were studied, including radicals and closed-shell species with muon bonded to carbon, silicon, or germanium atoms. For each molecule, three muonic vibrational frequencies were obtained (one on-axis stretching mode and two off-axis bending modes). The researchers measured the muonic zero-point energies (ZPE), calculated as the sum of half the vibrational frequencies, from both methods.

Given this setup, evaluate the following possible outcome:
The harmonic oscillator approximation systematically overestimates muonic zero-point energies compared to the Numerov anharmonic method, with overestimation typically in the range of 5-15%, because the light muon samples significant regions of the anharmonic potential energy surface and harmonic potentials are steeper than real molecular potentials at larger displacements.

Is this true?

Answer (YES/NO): NO